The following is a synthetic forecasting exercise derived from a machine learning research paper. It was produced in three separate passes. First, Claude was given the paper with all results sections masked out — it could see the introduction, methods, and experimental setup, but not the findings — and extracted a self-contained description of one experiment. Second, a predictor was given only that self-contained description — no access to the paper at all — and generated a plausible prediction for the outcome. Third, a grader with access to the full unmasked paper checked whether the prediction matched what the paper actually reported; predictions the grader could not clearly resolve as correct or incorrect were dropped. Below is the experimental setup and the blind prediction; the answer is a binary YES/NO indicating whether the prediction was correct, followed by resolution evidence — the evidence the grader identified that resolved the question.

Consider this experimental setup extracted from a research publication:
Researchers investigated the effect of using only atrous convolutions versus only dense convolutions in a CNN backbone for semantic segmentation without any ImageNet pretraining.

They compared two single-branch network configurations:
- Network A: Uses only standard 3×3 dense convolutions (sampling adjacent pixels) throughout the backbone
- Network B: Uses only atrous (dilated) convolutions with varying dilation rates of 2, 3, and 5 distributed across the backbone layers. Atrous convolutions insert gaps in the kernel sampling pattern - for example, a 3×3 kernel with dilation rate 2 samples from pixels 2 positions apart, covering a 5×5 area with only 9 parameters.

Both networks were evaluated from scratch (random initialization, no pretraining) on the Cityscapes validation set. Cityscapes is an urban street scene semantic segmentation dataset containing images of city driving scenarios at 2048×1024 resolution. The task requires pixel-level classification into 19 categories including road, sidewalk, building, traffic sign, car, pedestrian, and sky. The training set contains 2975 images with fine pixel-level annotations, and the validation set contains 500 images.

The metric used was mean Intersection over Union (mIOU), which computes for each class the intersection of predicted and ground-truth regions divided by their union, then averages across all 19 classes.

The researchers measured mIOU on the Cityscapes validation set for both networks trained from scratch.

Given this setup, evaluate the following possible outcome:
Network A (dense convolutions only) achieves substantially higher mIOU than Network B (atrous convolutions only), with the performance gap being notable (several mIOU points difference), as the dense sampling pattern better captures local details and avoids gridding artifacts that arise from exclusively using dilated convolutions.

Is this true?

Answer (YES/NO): NO